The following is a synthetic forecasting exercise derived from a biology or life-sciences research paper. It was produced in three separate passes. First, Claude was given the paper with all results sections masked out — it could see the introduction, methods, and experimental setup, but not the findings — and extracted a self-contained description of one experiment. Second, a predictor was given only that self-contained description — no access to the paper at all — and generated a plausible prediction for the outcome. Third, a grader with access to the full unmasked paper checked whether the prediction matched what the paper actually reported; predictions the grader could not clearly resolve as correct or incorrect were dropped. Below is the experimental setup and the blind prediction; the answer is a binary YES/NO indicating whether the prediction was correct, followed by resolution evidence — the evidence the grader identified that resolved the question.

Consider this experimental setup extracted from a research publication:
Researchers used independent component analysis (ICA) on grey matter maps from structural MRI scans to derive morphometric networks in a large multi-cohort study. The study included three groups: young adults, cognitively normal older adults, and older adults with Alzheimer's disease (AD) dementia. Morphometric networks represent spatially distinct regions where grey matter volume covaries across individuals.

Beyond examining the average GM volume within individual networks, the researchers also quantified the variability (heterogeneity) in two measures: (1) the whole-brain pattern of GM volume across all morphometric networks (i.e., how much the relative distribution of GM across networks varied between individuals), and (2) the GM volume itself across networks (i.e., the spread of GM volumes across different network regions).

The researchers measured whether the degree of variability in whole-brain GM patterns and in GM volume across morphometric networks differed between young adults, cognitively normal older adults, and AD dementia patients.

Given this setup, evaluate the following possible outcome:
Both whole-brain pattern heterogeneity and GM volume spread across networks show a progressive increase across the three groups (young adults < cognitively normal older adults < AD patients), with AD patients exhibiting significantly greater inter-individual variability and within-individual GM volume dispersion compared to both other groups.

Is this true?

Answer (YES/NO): NO